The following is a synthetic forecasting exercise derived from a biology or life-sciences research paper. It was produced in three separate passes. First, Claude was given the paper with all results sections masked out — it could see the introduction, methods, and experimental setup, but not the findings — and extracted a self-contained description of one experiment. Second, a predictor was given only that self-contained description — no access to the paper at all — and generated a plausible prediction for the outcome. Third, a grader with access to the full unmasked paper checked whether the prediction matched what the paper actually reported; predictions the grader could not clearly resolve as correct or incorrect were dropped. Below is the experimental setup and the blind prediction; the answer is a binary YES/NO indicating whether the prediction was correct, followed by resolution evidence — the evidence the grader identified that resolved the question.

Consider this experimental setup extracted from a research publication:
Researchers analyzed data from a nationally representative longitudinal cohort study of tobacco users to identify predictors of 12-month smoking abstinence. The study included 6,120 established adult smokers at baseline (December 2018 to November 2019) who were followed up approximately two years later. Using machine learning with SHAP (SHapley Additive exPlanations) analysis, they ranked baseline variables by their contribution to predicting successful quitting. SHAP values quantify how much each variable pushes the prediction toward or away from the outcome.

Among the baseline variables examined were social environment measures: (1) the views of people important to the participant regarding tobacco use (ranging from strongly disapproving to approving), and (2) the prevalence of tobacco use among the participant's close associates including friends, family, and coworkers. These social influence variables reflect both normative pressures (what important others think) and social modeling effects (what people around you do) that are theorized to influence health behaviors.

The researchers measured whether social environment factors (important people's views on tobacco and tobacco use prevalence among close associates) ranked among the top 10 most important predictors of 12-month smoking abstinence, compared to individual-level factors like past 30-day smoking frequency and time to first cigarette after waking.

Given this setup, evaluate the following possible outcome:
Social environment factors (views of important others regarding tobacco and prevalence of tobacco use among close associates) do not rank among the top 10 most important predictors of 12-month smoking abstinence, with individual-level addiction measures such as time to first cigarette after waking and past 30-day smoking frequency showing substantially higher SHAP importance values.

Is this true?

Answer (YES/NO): NO